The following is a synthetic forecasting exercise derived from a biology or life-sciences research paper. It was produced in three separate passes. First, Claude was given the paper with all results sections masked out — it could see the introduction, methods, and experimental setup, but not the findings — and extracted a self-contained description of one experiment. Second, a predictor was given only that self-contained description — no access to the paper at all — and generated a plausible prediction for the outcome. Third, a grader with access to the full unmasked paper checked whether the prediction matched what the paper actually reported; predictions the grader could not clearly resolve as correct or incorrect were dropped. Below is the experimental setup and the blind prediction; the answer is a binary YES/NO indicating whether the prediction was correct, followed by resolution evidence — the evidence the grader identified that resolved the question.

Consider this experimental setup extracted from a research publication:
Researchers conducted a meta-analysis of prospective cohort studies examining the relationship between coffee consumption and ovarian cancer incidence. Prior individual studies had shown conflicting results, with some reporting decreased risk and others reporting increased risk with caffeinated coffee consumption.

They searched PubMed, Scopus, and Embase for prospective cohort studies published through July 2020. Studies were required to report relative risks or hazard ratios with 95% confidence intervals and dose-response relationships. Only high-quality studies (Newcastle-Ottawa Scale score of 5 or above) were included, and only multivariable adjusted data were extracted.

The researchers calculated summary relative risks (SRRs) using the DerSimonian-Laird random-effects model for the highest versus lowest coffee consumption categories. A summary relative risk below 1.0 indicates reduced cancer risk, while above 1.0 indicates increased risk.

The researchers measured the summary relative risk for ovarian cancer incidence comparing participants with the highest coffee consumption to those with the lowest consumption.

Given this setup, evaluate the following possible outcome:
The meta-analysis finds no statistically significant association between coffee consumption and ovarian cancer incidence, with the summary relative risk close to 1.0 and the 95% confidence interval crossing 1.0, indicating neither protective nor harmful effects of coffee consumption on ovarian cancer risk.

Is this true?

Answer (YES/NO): YES